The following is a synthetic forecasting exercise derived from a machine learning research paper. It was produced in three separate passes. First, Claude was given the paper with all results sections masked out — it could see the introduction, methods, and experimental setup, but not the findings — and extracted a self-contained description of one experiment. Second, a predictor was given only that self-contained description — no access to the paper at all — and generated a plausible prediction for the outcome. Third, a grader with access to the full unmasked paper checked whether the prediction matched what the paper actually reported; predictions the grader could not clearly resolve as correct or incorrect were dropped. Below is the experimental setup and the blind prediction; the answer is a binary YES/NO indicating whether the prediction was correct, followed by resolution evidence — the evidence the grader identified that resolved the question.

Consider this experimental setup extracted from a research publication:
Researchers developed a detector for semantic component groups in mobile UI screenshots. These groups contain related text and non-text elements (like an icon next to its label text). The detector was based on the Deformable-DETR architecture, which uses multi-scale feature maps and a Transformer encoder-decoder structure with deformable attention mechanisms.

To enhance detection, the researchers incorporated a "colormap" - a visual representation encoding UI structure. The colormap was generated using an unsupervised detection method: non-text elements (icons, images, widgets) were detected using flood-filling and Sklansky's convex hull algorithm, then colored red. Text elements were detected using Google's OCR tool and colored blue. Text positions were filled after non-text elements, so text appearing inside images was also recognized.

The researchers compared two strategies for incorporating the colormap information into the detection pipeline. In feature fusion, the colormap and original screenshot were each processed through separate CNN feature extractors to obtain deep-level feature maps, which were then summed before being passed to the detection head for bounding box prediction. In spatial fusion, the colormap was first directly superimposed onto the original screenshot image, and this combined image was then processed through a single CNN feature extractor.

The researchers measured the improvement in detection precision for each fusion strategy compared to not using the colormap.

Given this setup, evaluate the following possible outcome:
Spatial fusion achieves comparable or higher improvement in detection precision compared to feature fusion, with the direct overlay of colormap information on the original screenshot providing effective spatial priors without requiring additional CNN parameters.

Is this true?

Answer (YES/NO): NO